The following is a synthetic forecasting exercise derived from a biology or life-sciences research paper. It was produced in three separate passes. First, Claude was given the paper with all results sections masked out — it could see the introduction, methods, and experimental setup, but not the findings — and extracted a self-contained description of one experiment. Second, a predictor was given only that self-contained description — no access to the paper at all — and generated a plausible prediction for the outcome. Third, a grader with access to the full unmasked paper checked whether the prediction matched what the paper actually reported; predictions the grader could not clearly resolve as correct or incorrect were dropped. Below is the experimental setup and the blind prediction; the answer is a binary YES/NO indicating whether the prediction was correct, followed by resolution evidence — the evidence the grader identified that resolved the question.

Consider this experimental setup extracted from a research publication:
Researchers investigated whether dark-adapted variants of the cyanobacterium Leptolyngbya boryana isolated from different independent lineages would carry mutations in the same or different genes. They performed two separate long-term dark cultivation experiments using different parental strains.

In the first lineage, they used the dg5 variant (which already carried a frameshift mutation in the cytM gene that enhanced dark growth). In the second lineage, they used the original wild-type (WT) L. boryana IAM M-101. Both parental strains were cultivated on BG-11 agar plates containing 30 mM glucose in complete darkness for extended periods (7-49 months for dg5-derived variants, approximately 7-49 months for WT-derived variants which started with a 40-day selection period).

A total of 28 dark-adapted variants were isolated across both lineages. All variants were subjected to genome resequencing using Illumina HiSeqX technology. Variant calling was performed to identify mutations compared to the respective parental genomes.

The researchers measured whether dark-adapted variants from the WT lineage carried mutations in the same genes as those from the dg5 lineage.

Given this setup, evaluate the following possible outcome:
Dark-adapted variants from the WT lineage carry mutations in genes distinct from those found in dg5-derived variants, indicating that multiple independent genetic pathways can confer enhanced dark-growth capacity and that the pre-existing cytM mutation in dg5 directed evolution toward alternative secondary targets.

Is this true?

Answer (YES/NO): NO